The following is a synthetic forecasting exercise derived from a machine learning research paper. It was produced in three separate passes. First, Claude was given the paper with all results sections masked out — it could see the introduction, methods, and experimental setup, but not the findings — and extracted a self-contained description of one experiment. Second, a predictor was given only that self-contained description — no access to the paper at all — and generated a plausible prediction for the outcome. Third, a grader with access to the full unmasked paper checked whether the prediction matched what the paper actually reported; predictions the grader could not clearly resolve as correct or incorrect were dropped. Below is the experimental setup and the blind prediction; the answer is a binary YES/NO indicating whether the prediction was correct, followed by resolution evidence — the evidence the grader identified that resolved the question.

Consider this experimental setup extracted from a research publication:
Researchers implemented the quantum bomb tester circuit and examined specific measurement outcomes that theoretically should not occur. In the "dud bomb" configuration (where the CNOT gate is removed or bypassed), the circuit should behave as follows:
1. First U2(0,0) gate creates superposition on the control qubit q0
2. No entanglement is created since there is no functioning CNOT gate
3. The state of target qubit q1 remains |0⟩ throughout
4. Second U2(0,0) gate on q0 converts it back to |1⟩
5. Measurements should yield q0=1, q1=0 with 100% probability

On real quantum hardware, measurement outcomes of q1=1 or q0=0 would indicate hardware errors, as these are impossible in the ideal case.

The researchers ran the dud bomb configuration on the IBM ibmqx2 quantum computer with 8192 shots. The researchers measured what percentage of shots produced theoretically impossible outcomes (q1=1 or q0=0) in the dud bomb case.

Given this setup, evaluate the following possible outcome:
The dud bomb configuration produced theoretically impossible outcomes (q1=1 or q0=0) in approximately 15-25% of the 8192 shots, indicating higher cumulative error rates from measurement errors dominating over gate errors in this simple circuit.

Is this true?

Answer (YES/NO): NO